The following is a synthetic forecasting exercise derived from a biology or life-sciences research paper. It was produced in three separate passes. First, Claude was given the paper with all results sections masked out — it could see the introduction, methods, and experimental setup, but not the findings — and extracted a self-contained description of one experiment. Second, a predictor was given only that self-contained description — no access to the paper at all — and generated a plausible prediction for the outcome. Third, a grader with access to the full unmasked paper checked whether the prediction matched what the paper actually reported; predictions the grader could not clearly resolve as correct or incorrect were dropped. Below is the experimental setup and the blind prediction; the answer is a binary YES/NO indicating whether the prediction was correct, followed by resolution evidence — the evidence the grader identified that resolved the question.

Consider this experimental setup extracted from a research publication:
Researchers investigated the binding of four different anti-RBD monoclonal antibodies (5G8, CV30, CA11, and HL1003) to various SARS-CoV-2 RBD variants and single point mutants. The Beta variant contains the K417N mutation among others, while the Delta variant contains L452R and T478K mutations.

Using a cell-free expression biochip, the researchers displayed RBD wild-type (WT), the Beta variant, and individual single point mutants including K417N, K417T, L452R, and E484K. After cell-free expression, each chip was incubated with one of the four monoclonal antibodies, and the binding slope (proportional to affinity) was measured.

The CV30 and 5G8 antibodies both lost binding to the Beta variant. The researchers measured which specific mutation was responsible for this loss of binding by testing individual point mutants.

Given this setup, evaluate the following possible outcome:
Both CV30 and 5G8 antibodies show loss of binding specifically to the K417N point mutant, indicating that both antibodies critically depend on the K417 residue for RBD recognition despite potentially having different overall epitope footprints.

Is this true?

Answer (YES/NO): YES